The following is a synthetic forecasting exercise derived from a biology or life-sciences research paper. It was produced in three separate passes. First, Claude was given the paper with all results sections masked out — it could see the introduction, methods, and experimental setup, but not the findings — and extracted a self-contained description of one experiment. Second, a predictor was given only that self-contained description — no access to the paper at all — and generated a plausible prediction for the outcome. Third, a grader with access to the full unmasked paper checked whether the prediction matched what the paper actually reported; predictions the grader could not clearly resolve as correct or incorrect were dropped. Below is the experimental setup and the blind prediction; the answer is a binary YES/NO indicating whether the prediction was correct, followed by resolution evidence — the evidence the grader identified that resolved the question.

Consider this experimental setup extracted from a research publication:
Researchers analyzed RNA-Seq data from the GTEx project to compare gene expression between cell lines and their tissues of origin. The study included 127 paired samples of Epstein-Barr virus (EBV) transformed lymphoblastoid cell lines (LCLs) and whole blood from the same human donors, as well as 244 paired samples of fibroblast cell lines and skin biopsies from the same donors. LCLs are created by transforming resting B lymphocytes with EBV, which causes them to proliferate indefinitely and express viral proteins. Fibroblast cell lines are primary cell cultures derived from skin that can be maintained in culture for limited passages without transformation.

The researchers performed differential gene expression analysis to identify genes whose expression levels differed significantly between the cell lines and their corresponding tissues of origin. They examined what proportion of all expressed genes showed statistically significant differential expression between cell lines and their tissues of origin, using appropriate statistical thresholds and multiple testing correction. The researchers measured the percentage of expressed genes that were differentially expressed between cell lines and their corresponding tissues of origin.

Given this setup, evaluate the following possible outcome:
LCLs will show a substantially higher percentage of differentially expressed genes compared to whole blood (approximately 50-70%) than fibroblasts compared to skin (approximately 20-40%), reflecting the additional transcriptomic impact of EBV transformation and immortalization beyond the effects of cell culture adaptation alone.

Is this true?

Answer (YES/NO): NO